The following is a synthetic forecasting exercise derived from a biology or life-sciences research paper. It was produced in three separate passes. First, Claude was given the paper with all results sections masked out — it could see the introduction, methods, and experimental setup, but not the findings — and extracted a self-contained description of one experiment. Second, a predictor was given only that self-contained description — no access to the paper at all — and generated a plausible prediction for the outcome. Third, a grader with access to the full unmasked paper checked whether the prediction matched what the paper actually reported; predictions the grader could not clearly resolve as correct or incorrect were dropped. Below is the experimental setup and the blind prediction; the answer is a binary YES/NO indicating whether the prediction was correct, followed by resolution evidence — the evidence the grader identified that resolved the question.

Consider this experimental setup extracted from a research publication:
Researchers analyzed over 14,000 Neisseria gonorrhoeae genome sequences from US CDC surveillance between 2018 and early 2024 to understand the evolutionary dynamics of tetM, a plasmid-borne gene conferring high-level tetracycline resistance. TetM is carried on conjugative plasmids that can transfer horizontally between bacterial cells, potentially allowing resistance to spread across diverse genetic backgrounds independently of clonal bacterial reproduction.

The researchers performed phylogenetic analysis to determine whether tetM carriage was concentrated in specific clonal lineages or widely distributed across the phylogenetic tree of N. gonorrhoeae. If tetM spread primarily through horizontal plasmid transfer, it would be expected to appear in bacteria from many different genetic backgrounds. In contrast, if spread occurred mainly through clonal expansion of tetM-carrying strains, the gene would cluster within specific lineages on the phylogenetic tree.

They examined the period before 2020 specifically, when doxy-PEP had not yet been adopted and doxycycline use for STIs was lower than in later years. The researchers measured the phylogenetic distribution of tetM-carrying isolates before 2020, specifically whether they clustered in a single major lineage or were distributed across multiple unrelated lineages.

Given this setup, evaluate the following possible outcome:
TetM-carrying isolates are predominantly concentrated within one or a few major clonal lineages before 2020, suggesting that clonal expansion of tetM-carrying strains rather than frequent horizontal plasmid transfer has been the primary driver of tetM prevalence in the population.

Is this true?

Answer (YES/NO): NO